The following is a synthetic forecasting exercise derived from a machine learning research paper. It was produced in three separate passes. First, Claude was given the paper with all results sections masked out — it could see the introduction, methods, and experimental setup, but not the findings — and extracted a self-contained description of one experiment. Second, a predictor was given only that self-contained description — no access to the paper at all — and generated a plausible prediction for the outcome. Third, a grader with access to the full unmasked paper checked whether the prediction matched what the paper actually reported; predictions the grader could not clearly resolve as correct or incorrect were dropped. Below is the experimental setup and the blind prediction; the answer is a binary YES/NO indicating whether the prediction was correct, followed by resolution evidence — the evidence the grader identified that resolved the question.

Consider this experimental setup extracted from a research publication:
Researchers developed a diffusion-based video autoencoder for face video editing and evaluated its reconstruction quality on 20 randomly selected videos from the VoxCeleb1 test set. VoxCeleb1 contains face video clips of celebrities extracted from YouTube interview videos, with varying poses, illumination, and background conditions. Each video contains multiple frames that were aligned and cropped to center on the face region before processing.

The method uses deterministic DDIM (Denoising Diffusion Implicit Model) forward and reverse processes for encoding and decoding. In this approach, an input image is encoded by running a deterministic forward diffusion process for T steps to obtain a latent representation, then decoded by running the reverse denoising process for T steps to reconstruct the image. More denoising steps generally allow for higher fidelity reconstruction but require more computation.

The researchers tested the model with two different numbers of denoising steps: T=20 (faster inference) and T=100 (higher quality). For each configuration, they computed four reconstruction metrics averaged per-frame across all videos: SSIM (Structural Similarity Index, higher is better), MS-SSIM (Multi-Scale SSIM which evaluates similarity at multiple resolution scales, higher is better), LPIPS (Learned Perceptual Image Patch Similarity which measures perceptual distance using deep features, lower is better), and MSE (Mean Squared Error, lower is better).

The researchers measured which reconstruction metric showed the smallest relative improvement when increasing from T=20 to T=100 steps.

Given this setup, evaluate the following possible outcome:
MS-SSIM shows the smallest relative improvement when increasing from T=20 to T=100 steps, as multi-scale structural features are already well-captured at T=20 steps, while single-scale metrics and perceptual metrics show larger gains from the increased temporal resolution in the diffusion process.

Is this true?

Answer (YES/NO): YES